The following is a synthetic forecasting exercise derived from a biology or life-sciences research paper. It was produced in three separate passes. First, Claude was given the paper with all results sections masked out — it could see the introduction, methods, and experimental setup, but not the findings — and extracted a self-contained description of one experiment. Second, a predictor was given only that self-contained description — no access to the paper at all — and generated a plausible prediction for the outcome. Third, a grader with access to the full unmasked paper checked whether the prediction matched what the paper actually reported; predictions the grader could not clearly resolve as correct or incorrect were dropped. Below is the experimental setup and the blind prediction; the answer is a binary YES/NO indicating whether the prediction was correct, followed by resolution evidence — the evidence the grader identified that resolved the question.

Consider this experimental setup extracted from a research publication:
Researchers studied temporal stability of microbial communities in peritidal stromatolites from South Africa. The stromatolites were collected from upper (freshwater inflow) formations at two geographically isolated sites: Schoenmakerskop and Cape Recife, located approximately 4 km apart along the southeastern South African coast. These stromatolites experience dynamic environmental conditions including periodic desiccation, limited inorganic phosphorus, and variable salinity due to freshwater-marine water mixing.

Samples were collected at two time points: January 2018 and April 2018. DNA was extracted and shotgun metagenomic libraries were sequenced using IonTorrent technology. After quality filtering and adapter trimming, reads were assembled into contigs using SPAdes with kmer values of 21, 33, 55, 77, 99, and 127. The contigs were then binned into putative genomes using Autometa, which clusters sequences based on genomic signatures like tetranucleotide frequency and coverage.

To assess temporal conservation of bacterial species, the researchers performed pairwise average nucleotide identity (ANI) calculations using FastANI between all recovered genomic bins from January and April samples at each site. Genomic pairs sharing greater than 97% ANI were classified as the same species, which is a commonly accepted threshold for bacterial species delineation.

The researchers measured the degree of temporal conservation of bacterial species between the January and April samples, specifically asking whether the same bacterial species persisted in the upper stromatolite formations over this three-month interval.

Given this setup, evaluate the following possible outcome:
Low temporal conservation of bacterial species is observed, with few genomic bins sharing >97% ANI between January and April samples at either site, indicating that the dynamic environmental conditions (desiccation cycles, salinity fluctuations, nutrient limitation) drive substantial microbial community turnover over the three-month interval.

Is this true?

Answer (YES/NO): NO